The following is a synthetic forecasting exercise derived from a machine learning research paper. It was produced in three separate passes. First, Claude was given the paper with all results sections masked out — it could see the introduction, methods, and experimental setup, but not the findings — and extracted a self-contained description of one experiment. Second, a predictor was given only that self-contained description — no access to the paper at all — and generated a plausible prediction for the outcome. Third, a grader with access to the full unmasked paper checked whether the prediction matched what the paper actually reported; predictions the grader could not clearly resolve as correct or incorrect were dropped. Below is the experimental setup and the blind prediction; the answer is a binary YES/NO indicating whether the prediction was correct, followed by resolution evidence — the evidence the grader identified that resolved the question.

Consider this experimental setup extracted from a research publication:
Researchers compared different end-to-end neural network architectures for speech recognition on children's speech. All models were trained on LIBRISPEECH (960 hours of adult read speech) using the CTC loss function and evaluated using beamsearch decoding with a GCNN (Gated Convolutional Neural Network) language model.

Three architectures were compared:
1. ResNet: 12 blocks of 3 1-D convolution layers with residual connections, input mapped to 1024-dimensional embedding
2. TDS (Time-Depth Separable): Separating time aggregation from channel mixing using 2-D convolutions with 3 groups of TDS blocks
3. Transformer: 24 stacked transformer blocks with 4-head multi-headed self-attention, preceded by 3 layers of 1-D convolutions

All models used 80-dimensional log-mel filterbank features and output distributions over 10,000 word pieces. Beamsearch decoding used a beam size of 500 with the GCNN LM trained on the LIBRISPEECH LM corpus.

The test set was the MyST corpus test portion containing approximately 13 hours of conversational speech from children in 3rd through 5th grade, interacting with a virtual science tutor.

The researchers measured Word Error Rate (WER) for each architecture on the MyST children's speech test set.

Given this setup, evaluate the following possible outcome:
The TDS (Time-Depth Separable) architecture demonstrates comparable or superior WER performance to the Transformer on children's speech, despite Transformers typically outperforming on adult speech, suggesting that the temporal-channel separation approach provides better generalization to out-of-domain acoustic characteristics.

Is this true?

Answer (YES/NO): NO